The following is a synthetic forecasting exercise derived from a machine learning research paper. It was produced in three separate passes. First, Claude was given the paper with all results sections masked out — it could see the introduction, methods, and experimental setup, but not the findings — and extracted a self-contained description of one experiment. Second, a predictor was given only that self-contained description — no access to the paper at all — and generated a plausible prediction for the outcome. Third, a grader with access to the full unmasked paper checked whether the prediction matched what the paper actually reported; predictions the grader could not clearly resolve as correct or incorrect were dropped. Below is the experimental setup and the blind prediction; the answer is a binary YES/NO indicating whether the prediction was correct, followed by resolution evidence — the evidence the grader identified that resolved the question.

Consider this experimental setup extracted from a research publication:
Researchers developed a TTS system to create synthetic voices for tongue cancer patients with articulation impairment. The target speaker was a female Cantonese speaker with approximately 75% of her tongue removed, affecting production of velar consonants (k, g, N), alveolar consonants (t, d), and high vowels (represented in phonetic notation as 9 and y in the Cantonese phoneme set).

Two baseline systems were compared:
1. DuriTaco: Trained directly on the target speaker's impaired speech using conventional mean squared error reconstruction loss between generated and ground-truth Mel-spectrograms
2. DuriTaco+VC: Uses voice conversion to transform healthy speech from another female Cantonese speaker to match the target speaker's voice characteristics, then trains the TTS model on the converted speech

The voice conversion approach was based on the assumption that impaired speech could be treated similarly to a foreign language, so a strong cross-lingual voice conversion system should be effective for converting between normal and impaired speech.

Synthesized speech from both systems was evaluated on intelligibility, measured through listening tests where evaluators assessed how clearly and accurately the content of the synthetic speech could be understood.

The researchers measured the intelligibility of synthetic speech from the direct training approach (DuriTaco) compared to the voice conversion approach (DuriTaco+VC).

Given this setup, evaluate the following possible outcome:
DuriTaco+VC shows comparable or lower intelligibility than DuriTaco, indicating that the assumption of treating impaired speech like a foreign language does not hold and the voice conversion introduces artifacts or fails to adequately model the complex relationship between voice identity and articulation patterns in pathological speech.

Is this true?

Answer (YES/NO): NO